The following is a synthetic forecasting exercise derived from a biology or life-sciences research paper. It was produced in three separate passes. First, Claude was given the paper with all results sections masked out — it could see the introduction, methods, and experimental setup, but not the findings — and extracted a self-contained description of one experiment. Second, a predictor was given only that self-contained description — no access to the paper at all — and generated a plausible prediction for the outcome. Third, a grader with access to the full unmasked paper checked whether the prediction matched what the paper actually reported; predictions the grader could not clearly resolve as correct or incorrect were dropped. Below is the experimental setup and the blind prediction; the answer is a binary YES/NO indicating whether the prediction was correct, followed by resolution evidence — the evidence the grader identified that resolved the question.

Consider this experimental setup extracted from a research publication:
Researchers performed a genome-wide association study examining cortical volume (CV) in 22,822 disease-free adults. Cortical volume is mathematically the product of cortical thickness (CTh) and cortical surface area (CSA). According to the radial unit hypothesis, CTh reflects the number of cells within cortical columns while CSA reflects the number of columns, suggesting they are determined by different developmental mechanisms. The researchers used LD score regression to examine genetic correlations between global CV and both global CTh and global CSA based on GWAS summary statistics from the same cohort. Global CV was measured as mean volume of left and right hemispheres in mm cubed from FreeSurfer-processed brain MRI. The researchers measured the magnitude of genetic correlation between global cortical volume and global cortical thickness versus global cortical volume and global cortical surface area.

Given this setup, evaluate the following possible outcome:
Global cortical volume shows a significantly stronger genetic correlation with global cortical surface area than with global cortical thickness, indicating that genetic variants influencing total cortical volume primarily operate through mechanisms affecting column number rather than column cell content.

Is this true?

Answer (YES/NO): YES